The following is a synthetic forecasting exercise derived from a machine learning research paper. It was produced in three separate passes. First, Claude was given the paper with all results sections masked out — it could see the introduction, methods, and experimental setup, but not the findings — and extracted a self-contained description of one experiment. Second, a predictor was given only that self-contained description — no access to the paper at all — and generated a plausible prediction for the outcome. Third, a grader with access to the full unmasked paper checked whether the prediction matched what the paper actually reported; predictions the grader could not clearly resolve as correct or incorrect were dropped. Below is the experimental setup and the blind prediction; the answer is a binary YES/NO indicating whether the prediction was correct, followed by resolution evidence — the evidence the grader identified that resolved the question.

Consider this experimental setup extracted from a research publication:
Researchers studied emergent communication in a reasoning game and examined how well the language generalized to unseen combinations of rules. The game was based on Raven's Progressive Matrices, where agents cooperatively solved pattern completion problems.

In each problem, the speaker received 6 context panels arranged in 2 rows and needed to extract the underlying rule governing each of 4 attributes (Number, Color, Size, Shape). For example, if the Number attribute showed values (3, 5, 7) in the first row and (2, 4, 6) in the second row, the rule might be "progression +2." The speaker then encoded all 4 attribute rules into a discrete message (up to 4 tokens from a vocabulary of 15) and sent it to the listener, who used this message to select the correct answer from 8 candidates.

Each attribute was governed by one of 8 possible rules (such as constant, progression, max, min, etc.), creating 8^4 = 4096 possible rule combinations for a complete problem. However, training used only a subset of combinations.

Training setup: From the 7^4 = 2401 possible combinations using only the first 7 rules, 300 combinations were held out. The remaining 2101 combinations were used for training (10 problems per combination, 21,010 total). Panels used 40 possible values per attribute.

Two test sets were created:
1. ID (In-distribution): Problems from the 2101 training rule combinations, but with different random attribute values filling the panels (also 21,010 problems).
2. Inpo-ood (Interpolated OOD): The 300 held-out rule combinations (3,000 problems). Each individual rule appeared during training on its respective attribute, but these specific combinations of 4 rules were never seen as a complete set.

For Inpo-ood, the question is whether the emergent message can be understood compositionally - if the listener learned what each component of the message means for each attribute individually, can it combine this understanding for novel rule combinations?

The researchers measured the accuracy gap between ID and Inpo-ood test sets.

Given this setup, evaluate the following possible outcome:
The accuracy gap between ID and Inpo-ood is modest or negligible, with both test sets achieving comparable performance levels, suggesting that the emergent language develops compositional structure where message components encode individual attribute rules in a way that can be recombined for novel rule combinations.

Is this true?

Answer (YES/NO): YES